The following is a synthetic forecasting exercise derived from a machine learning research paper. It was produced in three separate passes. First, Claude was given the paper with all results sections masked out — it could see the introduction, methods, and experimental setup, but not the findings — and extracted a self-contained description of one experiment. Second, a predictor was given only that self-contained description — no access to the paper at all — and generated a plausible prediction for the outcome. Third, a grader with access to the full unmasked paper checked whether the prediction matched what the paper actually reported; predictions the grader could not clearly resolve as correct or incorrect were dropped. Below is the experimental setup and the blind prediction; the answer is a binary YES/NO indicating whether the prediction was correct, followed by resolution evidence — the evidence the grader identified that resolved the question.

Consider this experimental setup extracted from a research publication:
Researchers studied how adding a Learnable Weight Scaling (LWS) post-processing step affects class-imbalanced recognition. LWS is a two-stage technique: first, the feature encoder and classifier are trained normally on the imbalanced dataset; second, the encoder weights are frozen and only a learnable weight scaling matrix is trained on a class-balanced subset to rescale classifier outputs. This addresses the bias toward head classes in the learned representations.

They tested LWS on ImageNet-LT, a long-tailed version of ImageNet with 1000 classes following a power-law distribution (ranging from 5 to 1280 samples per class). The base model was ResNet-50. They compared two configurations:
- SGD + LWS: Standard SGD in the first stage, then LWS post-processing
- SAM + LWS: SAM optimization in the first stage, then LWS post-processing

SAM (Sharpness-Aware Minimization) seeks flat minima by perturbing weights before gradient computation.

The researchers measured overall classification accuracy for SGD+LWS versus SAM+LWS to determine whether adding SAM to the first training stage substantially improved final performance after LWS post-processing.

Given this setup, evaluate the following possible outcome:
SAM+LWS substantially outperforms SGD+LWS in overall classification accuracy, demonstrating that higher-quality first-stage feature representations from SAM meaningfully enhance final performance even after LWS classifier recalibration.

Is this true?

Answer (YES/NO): NO